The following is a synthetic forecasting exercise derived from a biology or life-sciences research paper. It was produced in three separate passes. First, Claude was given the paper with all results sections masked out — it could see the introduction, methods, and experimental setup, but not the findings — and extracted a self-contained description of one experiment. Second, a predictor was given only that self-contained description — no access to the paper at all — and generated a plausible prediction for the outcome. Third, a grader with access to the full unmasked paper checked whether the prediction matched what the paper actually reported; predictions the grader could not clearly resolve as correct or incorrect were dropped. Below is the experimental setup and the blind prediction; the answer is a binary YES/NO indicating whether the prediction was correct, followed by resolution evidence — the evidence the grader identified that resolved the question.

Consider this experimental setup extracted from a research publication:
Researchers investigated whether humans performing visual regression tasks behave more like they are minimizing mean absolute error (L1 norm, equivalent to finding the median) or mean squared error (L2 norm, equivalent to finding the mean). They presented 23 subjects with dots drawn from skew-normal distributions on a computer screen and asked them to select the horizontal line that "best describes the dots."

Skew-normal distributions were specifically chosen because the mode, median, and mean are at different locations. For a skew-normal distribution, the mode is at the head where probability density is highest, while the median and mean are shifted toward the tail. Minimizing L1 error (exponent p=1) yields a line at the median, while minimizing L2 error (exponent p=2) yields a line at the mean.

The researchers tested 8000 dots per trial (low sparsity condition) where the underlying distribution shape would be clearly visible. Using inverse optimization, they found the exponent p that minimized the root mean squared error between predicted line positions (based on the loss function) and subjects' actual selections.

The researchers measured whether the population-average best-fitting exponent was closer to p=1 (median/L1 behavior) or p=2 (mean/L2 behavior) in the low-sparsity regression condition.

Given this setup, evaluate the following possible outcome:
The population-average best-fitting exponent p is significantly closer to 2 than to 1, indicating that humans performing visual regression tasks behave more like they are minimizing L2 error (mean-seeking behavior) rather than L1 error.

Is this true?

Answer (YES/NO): NO